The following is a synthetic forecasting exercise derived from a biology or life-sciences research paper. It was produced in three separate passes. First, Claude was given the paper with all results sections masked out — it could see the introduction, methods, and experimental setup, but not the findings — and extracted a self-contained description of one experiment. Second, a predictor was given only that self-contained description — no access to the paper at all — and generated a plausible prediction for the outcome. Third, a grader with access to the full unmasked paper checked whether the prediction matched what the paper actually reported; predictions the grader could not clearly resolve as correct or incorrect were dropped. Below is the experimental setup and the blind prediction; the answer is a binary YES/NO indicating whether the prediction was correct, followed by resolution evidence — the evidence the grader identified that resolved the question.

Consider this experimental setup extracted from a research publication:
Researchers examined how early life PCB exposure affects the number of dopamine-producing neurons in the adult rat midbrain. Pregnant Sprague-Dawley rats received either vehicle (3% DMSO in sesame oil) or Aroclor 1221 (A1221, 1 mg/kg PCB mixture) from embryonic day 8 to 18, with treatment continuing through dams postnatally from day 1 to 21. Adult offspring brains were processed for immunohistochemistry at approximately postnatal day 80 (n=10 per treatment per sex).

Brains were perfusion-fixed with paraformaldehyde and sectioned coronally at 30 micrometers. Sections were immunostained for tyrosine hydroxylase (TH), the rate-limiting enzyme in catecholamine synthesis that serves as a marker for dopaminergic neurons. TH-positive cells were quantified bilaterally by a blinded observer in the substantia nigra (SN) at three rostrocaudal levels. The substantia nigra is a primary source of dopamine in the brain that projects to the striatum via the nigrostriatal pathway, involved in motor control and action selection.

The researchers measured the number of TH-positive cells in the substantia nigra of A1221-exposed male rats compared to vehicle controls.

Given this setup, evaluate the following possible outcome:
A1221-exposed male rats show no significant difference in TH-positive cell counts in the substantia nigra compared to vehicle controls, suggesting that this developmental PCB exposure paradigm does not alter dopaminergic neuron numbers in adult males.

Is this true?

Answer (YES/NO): YES